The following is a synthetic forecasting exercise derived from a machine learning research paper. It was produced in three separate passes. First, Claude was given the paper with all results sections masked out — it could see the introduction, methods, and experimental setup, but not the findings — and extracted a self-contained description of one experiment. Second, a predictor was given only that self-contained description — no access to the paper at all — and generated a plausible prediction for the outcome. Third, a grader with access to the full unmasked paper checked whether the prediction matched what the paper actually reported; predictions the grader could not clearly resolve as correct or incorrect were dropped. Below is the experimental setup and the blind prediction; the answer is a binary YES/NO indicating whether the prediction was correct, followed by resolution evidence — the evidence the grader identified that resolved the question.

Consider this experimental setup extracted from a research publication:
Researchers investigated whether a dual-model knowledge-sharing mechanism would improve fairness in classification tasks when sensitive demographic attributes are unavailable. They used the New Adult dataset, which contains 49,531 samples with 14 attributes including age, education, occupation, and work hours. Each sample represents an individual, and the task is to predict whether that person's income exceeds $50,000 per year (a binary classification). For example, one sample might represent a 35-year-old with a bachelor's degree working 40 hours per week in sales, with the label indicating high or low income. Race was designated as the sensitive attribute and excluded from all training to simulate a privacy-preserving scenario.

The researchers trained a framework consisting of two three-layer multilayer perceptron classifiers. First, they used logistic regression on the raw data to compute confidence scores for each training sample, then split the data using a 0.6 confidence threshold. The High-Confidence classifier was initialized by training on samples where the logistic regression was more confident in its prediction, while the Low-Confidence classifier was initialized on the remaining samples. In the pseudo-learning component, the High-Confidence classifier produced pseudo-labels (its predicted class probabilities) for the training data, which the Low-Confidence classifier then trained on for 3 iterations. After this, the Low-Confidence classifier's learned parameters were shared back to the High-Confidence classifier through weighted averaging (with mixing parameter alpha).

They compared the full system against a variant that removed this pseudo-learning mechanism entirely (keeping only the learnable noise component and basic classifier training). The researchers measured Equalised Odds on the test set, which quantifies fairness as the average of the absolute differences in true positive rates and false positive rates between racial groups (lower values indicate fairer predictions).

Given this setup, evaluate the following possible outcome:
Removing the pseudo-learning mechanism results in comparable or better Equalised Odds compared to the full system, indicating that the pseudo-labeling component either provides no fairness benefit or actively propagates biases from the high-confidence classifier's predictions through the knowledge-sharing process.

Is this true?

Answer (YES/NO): YES